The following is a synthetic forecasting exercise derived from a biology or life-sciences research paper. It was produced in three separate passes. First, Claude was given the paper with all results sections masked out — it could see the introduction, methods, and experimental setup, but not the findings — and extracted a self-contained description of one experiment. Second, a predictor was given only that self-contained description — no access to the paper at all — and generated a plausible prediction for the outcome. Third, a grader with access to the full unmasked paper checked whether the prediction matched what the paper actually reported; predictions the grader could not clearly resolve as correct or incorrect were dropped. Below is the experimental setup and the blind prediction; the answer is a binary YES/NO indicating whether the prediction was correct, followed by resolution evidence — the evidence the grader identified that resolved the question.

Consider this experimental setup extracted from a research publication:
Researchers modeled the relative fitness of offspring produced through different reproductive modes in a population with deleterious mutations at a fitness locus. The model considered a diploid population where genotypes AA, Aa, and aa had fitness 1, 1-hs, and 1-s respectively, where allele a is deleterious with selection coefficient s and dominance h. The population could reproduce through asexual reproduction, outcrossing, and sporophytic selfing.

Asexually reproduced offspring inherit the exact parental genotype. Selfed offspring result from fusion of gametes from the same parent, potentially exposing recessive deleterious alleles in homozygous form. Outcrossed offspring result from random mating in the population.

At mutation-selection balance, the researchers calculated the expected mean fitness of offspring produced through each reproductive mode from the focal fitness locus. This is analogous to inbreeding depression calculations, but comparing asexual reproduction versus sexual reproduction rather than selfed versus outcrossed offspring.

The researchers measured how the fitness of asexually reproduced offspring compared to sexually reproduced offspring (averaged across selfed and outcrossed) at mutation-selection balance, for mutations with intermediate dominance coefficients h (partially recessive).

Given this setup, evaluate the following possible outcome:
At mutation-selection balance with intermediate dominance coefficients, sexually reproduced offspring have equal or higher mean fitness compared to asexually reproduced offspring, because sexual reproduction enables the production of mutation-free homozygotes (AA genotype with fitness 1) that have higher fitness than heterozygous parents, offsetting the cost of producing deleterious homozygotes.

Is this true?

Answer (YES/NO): NO